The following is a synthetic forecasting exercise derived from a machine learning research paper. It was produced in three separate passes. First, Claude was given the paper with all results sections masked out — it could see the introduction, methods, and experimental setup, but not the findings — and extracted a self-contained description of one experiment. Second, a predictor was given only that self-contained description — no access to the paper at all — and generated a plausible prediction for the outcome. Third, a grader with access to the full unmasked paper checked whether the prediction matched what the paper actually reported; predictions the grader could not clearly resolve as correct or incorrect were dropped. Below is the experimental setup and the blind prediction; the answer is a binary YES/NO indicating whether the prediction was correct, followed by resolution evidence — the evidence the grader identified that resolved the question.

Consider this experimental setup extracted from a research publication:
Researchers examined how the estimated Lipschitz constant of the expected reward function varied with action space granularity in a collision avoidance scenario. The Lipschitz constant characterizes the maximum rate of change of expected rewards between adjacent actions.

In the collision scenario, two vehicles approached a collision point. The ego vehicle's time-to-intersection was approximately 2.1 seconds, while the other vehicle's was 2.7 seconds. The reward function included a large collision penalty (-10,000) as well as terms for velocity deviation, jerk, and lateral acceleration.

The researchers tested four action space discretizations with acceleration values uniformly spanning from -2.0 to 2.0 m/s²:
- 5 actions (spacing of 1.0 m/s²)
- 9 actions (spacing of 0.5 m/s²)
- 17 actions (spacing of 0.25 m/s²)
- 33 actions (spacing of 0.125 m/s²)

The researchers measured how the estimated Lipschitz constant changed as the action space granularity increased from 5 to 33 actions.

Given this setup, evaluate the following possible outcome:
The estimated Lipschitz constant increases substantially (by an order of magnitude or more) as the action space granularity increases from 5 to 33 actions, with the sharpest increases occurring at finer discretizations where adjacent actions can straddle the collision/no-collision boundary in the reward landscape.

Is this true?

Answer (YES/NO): NO